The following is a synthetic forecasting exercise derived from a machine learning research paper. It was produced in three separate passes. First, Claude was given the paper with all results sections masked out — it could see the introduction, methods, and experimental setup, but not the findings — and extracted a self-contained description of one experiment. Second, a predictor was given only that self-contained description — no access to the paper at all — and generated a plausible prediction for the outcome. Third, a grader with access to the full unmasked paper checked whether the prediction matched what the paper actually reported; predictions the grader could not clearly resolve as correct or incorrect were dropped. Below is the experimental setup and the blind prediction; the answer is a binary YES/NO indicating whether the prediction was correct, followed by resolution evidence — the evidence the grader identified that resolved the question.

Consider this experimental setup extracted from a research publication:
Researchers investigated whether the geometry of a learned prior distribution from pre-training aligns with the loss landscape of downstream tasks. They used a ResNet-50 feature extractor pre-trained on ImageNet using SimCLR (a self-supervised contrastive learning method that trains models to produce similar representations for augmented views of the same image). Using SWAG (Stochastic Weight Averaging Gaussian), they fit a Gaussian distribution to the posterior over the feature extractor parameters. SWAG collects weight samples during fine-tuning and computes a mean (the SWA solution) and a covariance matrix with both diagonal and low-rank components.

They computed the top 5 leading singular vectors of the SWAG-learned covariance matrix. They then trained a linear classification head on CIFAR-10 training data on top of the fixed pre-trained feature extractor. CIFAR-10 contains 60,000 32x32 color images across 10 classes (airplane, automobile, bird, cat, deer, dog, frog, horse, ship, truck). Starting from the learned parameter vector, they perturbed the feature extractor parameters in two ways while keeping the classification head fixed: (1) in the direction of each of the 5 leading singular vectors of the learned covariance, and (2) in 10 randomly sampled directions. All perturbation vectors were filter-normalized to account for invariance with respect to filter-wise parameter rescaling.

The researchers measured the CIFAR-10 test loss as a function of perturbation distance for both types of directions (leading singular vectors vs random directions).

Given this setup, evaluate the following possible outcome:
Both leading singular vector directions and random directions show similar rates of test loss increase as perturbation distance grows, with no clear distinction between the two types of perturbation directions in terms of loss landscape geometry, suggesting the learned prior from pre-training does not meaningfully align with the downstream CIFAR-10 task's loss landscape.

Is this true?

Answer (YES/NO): NO